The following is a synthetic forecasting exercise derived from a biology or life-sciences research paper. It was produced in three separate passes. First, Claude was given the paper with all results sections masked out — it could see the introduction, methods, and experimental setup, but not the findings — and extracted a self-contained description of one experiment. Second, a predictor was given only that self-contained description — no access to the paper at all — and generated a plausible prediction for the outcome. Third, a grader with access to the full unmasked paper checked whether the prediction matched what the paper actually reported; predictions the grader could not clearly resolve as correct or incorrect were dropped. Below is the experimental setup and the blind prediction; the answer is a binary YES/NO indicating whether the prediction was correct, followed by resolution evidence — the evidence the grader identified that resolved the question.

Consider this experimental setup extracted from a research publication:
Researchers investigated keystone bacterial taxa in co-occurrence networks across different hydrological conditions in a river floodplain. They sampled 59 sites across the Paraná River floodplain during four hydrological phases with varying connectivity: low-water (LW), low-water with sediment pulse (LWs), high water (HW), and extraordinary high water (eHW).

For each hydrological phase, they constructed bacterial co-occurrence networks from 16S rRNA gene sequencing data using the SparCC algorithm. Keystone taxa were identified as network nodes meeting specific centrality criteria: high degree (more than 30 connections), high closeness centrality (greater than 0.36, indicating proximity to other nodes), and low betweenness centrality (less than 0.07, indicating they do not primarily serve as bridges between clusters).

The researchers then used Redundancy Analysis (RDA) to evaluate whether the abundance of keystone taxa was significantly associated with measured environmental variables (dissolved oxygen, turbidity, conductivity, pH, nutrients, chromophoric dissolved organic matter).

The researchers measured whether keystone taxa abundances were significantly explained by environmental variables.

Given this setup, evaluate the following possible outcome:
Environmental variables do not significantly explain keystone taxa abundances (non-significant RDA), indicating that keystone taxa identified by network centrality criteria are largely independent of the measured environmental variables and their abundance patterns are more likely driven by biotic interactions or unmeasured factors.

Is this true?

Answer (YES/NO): NO